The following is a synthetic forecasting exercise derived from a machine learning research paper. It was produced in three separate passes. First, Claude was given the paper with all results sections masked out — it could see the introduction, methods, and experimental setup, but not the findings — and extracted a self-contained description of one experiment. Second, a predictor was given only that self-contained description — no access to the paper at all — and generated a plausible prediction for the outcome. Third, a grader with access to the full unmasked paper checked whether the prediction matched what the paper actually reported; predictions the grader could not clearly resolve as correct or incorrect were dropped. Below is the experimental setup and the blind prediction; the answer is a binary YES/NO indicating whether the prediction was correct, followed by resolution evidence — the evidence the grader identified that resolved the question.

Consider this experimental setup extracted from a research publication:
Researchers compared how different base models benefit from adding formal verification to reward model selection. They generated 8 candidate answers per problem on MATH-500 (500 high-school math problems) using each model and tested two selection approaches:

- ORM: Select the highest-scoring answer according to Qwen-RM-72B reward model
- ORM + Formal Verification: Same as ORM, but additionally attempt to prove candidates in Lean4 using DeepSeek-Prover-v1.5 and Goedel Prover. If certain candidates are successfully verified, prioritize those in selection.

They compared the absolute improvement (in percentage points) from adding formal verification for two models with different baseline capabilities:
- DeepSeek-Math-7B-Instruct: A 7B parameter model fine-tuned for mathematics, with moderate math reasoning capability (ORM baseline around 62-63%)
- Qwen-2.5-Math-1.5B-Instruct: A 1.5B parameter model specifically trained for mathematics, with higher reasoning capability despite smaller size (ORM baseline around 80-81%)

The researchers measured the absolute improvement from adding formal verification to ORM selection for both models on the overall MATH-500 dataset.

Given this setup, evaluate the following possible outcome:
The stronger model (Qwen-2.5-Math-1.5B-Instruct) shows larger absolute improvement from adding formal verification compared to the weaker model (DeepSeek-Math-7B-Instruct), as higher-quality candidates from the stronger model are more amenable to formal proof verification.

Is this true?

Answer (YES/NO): NO